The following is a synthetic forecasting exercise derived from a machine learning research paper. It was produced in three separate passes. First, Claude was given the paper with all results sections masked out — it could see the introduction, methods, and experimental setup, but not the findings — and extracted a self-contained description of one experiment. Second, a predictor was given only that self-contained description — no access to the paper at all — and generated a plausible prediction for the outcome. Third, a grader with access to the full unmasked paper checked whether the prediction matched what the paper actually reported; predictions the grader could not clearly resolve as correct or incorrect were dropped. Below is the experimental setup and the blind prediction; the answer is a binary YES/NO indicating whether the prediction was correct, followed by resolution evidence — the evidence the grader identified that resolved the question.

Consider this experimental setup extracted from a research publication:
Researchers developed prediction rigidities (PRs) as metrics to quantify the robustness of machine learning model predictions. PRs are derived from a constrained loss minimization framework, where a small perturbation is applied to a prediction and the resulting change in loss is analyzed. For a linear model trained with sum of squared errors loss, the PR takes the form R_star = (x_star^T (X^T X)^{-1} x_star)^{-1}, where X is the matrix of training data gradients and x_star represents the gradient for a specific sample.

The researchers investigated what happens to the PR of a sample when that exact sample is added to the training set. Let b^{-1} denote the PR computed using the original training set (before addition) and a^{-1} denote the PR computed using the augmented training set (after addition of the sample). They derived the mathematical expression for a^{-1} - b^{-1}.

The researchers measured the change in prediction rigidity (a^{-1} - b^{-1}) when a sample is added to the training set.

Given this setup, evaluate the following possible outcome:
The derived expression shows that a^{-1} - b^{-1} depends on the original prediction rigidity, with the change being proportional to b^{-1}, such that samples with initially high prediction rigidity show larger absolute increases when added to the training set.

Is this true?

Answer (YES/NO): NO